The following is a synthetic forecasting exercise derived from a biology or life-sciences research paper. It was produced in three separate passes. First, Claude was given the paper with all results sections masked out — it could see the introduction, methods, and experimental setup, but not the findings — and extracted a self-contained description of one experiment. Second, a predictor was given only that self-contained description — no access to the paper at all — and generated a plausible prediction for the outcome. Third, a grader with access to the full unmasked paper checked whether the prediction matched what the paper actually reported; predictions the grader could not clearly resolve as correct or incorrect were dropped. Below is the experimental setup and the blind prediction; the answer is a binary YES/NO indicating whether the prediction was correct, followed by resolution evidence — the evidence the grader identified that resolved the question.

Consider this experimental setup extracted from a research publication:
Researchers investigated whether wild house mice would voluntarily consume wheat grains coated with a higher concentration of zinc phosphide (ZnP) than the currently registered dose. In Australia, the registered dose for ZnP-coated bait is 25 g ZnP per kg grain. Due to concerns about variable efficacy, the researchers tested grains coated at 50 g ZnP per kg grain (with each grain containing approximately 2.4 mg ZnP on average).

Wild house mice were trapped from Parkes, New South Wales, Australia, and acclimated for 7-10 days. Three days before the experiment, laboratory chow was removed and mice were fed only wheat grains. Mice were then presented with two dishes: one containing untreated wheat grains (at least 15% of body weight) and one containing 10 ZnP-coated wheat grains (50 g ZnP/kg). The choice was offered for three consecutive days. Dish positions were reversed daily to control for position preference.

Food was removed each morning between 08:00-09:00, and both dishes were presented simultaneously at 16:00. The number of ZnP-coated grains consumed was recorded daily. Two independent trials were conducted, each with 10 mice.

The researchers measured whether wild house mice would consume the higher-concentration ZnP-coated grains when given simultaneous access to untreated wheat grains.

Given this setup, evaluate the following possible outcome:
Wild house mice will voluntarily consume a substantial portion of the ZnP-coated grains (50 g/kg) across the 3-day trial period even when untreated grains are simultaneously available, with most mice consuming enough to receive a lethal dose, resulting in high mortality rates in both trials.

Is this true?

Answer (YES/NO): NO